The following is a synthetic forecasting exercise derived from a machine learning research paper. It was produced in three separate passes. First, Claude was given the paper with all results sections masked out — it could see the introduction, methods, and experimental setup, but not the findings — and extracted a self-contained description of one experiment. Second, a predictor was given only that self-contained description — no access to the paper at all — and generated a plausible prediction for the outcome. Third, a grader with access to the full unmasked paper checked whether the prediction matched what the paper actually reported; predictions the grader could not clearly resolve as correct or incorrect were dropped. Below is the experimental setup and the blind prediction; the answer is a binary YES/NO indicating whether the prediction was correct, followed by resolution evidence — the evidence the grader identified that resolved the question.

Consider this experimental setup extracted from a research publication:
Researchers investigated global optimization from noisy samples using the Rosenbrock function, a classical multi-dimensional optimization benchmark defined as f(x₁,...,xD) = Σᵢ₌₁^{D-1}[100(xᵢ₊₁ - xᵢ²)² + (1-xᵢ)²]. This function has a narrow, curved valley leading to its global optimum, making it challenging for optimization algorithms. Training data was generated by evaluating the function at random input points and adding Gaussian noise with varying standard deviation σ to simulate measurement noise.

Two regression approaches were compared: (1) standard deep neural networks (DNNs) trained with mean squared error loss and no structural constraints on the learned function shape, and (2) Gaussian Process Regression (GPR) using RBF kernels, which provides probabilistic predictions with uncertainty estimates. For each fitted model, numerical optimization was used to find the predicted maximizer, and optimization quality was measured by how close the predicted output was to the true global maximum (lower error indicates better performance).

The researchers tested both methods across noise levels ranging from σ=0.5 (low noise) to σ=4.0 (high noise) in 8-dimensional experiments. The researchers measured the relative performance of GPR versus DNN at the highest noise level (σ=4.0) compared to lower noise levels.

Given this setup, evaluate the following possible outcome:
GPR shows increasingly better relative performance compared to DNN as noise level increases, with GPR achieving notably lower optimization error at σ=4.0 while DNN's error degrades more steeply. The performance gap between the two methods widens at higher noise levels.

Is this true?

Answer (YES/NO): NO